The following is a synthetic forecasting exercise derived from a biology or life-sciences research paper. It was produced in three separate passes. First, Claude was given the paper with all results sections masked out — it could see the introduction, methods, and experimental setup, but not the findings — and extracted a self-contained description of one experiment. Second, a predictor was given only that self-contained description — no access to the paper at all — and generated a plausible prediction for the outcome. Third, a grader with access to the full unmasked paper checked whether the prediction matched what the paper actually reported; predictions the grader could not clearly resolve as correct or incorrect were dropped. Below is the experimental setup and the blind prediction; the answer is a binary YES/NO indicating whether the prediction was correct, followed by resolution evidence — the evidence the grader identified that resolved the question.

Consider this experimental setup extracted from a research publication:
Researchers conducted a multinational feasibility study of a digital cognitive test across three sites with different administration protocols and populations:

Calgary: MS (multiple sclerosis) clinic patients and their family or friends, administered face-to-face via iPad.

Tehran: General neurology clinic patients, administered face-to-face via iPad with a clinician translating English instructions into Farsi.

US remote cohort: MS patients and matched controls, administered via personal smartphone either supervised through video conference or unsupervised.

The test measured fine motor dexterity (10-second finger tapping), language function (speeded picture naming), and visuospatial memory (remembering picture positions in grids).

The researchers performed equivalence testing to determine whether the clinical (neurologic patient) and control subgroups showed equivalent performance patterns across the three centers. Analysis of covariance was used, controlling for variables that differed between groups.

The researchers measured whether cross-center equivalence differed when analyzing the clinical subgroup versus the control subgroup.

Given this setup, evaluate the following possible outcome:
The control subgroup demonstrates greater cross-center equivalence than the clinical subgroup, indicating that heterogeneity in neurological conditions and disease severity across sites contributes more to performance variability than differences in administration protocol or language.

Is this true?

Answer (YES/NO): YES